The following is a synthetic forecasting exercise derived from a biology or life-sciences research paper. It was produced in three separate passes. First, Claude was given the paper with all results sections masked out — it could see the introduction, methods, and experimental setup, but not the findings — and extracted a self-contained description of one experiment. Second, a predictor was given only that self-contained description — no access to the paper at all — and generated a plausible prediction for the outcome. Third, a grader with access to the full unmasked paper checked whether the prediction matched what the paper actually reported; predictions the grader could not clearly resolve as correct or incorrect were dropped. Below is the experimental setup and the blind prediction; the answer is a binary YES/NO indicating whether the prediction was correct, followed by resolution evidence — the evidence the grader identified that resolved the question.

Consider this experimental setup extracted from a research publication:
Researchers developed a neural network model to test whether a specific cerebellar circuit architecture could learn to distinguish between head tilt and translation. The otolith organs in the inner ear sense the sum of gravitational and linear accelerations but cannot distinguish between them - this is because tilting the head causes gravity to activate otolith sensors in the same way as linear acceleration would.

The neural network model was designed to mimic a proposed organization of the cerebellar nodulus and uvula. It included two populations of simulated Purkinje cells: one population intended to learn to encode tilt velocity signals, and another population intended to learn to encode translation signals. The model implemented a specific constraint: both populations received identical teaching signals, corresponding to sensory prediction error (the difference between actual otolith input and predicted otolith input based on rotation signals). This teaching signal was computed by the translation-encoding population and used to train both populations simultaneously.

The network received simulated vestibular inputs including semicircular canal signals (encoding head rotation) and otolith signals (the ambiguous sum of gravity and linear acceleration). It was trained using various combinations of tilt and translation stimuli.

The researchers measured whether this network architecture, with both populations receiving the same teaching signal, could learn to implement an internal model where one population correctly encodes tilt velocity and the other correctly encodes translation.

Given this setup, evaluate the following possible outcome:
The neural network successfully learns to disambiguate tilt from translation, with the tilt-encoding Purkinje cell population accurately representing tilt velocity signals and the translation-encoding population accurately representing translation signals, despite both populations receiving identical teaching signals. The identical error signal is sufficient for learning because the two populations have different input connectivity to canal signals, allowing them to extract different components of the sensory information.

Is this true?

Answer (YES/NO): YES